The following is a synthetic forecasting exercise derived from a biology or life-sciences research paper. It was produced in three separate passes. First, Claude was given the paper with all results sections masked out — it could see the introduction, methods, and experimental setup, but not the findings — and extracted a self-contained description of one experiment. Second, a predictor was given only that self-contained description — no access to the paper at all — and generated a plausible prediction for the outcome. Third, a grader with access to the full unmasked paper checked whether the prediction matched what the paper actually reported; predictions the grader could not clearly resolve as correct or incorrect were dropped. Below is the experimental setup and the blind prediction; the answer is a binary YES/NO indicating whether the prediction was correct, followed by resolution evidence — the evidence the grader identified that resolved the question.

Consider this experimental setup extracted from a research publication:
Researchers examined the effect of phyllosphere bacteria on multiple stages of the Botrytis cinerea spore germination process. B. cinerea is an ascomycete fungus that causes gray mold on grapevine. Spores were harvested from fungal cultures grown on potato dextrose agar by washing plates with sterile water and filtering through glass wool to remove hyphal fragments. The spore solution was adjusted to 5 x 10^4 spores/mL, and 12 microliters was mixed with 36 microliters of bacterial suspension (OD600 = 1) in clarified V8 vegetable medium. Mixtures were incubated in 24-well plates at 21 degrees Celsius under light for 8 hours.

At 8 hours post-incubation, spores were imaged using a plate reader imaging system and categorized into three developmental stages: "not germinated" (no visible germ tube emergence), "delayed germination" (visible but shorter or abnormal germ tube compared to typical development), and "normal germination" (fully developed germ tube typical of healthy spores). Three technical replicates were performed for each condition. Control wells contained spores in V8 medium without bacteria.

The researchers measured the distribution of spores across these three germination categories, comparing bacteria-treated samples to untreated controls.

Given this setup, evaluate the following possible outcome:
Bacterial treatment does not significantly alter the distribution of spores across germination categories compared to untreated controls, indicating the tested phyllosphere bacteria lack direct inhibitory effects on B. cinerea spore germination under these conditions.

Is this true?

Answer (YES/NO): NO